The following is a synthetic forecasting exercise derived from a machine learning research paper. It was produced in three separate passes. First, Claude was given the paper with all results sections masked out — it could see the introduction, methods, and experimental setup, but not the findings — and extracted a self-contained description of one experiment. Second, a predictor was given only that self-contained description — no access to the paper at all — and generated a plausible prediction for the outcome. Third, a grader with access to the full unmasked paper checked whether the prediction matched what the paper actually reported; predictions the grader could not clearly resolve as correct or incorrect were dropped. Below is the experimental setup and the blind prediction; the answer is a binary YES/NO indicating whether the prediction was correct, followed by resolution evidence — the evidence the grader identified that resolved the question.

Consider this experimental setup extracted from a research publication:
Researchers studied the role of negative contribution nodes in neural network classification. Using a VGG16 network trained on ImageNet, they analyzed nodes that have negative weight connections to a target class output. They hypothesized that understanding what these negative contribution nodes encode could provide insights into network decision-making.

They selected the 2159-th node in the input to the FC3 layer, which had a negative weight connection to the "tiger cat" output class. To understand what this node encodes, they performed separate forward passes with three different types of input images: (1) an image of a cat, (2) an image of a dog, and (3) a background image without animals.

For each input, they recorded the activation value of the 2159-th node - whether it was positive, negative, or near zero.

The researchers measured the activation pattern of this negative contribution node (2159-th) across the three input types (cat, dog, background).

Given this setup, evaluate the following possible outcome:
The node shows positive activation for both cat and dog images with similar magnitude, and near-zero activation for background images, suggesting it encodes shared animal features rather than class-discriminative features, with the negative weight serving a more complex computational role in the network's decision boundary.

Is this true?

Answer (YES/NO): NO